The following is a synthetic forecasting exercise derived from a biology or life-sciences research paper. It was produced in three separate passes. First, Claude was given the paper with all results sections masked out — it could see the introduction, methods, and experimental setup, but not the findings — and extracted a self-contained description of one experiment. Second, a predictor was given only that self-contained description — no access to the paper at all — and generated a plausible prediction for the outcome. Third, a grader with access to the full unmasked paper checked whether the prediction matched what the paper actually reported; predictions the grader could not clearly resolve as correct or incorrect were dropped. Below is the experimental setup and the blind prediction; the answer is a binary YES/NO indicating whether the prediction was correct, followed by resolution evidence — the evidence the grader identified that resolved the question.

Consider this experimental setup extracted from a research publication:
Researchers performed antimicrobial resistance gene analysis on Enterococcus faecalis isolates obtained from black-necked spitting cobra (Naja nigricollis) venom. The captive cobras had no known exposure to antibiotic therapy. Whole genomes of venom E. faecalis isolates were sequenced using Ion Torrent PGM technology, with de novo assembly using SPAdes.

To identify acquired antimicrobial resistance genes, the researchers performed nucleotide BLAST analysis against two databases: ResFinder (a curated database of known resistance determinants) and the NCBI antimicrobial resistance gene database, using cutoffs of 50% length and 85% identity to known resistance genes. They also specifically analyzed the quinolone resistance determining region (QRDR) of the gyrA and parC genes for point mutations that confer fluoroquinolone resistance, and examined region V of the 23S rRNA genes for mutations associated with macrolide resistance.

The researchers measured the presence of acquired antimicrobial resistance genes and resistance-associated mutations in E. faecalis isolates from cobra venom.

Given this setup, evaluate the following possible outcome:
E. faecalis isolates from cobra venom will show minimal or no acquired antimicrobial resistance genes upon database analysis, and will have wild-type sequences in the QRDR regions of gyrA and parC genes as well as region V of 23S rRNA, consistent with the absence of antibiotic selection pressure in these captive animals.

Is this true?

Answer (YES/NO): YES